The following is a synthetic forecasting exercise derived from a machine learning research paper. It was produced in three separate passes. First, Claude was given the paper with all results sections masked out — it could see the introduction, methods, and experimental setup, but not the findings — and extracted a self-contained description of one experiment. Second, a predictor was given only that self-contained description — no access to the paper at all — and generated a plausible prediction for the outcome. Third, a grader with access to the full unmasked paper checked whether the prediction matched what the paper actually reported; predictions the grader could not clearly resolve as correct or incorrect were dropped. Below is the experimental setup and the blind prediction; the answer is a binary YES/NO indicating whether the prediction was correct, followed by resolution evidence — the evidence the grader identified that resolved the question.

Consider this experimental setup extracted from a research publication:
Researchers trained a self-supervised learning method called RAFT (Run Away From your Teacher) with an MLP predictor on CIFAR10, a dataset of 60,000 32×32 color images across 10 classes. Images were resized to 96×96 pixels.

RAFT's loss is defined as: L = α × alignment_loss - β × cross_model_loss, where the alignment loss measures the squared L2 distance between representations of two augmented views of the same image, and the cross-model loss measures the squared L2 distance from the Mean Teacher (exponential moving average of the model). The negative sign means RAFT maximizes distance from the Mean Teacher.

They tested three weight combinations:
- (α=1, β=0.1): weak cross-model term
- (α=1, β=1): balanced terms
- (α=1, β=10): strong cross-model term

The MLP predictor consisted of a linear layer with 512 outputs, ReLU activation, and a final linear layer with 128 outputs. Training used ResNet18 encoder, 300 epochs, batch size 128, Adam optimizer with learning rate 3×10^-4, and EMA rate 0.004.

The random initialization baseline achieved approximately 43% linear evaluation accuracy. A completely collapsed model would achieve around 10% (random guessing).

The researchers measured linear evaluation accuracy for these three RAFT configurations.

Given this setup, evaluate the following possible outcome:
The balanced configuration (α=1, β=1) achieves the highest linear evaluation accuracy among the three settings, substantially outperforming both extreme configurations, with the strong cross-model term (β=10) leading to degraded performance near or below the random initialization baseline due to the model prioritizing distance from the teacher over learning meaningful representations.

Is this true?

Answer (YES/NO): YES